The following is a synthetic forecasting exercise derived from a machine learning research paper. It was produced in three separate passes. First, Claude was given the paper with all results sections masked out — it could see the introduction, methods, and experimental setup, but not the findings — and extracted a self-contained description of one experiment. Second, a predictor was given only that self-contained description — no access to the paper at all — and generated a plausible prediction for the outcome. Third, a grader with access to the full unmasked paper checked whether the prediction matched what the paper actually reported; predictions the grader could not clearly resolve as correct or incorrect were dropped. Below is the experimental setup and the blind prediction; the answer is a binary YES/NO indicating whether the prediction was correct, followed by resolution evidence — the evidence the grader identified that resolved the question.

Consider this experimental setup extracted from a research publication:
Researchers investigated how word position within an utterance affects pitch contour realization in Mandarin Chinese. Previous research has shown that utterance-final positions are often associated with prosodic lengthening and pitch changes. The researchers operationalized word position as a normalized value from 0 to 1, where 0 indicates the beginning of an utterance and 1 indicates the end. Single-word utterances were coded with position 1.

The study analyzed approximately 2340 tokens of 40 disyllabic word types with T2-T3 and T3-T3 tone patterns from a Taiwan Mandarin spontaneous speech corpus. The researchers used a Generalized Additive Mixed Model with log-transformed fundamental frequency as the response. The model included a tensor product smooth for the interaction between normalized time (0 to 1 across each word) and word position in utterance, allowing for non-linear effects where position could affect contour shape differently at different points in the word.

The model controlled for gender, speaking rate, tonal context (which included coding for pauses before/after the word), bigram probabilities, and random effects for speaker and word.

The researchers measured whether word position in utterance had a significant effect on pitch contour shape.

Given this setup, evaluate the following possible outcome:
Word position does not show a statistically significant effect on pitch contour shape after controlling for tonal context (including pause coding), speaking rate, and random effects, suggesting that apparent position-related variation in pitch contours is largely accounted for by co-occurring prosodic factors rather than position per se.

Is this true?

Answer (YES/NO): NO